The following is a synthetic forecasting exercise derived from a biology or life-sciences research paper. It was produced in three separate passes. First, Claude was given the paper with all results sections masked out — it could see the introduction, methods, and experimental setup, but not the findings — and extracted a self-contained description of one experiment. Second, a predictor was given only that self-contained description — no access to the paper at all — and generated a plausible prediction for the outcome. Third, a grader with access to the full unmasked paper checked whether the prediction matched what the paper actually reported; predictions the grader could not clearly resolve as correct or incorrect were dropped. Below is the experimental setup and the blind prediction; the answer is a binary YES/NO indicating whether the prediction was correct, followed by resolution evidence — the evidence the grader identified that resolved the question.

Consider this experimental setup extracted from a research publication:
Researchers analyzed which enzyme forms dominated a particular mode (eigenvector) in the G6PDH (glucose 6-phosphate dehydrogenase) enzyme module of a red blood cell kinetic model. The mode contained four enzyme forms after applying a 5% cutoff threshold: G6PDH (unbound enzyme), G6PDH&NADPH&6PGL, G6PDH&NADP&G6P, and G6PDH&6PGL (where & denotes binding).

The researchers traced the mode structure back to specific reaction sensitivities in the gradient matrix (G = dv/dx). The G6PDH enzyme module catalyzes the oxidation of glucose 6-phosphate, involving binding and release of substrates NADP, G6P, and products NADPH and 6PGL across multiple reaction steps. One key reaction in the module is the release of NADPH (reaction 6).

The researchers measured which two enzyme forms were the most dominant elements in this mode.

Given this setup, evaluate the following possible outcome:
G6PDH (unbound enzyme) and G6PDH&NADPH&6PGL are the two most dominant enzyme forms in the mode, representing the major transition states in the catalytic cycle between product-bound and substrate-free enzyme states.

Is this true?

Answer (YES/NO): NO